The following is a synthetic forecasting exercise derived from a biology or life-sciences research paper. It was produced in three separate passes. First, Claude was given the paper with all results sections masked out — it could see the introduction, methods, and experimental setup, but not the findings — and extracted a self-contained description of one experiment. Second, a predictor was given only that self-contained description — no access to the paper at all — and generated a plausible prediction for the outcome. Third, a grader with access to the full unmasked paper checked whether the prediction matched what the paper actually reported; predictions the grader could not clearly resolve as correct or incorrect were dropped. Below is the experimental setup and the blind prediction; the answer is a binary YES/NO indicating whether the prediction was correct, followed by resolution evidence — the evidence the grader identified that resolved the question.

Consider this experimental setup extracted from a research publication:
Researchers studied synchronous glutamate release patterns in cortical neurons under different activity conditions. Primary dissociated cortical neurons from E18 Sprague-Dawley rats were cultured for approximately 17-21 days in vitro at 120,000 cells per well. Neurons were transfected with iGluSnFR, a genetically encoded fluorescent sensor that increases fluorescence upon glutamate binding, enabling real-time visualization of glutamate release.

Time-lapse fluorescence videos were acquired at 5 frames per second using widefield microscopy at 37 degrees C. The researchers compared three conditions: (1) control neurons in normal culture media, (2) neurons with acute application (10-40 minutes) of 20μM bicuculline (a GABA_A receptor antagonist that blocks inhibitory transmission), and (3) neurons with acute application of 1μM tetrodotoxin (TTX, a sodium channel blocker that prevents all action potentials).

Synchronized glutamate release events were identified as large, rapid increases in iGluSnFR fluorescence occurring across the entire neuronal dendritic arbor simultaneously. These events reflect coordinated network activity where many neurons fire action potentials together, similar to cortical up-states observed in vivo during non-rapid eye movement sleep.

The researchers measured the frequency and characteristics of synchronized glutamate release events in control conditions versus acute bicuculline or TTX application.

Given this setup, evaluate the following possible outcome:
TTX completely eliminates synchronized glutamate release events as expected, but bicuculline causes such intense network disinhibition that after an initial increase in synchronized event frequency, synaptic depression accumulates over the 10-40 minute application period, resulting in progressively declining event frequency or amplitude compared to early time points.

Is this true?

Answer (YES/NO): NO